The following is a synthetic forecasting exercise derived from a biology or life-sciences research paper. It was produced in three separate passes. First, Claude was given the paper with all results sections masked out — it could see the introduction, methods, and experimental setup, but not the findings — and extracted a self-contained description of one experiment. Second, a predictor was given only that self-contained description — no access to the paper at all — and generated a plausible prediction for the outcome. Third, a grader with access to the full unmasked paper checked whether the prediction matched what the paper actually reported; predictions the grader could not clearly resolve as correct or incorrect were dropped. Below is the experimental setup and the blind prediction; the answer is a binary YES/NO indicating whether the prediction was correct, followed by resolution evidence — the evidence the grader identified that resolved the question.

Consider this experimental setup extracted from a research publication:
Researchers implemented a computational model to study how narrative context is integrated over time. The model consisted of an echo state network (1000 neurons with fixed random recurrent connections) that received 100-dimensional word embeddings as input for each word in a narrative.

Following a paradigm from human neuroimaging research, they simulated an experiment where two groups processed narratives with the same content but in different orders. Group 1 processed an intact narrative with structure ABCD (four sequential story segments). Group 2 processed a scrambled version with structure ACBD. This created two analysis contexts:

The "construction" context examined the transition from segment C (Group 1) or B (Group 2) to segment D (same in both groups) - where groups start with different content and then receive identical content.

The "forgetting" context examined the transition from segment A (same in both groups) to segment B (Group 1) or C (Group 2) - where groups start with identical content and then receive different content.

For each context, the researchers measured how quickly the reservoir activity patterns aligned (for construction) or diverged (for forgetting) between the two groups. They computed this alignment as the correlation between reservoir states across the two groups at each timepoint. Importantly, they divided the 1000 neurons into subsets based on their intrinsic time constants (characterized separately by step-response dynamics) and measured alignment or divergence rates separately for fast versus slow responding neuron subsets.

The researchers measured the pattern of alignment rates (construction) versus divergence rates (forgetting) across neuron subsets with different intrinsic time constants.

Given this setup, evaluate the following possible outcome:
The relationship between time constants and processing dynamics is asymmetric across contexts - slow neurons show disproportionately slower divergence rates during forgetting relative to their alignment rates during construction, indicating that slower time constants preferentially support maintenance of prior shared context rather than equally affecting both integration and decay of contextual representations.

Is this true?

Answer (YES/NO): NO